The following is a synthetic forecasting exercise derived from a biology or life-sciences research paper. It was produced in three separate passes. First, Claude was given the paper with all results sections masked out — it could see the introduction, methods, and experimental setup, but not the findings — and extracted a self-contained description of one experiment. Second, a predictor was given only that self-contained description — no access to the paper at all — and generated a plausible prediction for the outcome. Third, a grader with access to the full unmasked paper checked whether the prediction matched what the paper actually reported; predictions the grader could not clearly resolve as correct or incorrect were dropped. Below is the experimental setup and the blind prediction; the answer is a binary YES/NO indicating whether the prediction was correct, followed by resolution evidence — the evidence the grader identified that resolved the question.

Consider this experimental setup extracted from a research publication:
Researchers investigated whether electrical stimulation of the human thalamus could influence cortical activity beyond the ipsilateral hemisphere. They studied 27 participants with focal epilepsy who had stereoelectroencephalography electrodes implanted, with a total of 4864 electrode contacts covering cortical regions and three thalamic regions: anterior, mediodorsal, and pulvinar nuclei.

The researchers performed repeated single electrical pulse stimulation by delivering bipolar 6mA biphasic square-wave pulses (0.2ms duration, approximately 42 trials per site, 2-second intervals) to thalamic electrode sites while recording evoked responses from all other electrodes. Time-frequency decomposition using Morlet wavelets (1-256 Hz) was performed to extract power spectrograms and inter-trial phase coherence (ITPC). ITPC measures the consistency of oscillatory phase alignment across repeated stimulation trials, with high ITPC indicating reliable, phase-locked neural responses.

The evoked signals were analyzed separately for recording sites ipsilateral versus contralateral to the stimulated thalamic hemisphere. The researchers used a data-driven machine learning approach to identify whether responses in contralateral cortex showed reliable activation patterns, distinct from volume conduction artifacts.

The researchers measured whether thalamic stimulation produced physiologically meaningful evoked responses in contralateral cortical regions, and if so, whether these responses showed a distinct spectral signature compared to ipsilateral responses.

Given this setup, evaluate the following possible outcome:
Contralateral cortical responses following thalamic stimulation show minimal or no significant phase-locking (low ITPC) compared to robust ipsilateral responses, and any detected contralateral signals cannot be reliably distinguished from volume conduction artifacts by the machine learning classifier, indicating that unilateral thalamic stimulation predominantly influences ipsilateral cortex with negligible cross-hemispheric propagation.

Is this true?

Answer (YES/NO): NO